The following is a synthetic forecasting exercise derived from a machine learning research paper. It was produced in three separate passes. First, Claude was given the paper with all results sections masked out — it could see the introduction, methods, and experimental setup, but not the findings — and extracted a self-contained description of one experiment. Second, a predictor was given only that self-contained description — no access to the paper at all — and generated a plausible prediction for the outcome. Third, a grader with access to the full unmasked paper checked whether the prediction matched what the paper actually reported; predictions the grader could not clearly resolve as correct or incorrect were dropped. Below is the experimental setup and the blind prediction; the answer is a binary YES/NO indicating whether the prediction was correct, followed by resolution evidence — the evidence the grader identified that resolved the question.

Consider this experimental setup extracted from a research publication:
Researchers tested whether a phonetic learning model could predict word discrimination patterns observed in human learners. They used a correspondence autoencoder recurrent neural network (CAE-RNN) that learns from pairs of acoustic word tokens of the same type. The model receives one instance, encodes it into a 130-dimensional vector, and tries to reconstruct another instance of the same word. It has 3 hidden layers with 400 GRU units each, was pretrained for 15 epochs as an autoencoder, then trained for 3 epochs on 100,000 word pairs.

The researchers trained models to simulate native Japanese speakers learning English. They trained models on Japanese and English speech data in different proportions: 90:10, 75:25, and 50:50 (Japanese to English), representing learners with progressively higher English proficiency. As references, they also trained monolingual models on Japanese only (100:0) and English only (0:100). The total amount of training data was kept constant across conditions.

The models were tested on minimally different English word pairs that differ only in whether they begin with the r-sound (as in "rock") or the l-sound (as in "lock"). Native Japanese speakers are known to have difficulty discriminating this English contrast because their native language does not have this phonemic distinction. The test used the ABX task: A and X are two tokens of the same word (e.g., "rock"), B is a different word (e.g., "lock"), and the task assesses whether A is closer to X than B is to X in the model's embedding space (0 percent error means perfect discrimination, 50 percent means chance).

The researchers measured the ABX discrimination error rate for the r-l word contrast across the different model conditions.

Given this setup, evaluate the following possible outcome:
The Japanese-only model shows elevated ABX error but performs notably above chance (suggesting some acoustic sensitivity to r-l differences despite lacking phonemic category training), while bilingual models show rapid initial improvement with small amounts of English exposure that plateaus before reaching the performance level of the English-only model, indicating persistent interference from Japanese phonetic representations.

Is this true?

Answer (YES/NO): NO